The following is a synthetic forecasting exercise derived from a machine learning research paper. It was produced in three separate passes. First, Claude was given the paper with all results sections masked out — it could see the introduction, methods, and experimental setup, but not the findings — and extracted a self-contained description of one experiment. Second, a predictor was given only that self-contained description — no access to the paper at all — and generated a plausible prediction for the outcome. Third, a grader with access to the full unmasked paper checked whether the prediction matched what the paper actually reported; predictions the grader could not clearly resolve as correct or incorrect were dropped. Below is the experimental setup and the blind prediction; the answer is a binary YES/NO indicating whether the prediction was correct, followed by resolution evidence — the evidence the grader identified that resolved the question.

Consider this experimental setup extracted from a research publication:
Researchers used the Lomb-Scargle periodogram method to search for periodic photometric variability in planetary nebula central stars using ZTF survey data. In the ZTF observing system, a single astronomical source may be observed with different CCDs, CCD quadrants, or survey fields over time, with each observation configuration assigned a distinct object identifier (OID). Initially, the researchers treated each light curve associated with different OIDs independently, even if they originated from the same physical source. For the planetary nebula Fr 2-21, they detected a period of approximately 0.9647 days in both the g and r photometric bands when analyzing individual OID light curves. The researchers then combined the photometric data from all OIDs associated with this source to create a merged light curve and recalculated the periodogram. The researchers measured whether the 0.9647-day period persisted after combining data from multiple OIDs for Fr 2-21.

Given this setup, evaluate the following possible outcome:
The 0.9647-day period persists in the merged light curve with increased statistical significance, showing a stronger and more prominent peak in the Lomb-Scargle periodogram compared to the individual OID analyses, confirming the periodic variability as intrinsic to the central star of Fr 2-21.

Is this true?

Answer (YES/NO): NO